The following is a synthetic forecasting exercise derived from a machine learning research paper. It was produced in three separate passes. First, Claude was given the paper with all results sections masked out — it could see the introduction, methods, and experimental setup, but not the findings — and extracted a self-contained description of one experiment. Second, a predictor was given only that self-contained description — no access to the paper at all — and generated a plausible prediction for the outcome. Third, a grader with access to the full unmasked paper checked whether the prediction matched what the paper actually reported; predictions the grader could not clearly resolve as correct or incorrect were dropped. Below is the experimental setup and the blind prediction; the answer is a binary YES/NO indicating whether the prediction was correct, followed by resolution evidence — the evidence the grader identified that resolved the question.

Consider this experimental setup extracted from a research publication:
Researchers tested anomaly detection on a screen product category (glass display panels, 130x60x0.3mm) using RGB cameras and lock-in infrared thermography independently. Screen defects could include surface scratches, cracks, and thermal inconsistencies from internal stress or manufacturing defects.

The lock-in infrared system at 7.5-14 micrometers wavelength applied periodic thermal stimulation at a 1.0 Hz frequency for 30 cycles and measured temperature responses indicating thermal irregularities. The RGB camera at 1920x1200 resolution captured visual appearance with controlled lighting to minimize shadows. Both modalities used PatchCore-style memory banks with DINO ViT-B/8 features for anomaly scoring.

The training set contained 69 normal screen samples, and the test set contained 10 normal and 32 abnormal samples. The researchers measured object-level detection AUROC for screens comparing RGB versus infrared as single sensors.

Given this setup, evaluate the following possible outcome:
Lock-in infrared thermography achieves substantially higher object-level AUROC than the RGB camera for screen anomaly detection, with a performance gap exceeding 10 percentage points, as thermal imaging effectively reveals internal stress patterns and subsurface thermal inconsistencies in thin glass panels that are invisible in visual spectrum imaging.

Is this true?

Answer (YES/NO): YES